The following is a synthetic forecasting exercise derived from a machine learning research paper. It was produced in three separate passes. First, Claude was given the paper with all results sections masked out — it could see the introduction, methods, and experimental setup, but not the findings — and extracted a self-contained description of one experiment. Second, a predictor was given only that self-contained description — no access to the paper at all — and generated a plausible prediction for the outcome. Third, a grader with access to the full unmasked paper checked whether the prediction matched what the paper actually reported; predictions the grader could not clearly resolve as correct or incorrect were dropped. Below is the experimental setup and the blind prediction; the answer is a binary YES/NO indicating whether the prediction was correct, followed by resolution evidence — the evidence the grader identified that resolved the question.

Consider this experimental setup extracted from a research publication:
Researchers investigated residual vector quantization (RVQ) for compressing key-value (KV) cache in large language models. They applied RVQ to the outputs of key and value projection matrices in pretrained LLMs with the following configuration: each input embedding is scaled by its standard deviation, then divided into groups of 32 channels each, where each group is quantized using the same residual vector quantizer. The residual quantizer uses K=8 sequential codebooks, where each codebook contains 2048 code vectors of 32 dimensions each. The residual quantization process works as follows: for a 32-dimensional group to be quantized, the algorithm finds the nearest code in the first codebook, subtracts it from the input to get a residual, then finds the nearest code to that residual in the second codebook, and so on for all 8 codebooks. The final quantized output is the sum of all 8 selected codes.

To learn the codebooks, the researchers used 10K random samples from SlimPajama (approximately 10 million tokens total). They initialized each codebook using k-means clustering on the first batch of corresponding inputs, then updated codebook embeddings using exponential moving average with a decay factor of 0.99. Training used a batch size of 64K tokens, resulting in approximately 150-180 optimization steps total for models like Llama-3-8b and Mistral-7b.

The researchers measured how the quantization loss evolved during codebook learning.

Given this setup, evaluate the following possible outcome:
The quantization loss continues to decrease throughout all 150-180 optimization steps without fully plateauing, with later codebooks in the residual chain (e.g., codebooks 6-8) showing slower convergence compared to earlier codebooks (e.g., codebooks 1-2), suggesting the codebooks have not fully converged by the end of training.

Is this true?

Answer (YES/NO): NO